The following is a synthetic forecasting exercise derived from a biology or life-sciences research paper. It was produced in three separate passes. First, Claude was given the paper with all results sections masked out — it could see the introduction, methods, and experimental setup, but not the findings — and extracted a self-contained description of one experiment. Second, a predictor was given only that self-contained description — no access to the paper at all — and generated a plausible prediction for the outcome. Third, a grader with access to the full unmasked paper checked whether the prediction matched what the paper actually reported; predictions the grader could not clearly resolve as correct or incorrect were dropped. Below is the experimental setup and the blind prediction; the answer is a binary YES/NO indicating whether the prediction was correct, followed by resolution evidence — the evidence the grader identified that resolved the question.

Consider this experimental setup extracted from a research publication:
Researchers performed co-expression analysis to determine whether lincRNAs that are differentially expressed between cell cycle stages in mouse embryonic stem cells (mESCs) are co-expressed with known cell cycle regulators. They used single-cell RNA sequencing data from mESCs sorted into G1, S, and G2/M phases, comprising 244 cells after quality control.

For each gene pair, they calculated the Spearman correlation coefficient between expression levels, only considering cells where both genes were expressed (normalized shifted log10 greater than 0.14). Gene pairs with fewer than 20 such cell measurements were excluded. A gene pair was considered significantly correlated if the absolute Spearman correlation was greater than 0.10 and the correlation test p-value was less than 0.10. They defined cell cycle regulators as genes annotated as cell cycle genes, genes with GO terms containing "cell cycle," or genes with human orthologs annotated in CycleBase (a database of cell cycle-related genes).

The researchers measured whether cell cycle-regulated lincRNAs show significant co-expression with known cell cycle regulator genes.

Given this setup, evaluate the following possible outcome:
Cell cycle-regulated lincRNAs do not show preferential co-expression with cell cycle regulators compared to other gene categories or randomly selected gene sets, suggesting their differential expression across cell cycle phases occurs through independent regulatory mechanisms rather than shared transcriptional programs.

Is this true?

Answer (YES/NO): NO